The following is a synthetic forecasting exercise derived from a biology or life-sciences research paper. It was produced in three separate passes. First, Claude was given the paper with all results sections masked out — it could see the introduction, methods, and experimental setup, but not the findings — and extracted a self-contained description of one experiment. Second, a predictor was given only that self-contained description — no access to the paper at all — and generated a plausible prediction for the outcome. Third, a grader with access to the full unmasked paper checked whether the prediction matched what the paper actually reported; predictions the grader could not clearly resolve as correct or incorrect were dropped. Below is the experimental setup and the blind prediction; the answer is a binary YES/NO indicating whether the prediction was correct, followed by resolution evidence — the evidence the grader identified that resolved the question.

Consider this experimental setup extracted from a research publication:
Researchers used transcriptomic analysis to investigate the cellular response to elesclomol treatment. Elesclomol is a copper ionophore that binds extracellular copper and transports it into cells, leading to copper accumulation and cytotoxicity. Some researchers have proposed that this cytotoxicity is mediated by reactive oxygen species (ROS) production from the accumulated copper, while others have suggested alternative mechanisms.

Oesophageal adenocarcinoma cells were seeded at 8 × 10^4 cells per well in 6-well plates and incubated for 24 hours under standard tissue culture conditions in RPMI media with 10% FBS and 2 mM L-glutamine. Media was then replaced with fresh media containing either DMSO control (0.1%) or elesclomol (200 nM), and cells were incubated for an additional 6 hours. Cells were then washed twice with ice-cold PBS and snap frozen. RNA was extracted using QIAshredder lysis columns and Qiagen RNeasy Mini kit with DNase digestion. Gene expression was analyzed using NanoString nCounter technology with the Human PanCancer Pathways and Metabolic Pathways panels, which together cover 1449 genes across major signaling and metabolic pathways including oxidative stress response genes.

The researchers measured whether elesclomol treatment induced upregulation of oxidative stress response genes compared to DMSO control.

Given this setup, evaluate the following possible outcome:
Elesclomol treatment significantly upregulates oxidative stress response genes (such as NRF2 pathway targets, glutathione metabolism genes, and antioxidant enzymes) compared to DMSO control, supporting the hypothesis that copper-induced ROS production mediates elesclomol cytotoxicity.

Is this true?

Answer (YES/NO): NO